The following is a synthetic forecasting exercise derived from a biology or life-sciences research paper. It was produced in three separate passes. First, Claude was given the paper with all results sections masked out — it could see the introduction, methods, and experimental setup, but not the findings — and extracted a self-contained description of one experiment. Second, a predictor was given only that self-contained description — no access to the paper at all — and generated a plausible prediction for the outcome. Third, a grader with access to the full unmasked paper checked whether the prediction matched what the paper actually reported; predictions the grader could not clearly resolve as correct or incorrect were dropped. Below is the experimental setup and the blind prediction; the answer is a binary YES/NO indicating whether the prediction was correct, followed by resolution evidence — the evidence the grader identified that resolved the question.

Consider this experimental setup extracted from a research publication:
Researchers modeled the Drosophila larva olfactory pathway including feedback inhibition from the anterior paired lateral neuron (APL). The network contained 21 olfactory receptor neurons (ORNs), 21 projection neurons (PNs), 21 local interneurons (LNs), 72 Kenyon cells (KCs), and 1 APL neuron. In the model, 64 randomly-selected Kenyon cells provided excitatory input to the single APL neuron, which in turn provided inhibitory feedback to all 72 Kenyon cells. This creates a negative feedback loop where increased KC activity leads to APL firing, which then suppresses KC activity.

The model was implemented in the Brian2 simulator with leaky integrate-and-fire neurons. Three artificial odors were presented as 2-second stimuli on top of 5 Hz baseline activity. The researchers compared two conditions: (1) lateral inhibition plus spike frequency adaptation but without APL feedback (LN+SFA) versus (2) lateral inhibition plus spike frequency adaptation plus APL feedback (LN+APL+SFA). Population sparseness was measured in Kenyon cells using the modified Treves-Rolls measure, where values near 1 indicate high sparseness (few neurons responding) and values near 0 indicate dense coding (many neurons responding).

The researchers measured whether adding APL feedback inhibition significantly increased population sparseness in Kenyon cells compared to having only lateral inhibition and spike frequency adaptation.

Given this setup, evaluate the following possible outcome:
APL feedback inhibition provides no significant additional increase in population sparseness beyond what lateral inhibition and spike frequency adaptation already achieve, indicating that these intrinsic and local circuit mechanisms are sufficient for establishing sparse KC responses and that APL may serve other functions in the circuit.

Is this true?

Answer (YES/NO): NO